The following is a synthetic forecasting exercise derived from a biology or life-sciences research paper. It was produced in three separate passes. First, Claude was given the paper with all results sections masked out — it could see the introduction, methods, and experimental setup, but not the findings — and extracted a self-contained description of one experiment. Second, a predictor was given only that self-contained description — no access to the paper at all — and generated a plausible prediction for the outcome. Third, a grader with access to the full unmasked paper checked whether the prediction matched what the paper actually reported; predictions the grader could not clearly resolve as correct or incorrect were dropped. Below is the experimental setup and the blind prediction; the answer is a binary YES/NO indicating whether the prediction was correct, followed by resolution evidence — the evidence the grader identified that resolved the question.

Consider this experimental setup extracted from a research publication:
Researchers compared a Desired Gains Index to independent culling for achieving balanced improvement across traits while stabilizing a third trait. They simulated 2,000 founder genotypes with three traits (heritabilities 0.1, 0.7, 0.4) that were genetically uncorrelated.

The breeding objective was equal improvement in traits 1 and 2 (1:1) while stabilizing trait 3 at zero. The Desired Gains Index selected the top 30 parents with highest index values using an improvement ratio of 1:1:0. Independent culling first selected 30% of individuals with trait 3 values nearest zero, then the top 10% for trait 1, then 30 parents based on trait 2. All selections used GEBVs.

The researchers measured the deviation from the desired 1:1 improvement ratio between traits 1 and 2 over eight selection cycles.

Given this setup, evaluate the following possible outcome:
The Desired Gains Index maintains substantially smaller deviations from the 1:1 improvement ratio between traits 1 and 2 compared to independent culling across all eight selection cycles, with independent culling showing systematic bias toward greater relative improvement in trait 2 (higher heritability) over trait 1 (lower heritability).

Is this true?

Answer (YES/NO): NO